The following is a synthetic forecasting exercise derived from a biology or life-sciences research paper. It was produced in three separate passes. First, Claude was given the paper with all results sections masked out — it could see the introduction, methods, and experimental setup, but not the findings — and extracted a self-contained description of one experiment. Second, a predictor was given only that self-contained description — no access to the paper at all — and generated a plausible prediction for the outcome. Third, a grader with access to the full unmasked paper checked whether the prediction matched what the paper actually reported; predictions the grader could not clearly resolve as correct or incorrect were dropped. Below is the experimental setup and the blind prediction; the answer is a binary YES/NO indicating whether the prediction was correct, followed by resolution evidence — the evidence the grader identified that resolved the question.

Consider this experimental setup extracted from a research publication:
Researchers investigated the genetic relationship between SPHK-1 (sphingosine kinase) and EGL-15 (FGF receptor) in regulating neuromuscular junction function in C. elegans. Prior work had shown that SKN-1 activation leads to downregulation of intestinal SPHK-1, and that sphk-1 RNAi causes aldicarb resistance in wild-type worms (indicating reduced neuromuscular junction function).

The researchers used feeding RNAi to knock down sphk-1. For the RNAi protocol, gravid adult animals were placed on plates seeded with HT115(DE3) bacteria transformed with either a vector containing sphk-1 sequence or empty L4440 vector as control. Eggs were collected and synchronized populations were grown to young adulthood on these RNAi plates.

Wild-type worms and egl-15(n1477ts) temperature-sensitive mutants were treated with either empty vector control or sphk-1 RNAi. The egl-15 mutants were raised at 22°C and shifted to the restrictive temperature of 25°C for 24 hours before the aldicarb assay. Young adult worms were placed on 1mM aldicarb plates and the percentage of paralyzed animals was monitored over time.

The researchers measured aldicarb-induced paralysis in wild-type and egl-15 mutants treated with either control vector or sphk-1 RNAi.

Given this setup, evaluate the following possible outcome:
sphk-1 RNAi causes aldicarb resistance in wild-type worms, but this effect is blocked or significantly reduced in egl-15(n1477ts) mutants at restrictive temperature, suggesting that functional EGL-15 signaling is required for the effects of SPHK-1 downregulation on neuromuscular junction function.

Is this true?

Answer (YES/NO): YES